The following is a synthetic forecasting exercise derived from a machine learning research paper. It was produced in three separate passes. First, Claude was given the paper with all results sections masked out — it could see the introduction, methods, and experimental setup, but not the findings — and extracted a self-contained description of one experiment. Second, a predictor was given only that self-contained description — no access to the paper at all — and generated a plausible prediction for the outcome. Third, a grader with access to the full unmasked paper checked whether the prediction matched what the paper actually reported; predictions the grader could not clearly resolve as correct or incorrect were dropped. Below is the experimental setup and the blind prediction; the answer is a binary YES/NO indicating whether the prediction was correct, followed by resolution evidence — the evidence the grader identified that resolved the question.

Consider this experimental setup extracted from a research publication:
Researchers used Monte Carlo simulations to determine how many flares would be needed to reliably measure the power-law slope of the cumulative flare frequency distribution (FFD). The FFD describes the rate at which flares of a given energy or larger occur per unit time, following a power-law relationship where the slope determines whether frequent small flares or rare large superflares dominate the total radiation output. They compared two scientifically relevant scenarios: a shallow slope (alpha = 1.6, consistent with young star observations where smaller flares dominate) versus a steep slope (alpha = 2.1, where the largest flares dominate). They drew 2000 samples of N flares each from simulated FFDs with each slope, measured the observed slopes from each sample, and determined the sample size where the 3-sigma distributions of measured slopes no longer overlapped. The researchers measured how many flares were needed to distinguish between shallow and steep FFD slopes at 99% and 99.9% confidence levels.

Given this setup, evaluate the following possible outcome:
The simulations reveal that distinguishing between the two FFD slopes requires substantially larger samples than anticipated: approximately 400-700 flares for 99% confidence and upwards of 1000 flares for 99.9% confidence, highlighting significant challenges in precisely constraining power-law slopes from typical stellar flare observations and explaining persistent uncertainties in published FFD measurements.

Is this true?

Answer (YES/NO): NO